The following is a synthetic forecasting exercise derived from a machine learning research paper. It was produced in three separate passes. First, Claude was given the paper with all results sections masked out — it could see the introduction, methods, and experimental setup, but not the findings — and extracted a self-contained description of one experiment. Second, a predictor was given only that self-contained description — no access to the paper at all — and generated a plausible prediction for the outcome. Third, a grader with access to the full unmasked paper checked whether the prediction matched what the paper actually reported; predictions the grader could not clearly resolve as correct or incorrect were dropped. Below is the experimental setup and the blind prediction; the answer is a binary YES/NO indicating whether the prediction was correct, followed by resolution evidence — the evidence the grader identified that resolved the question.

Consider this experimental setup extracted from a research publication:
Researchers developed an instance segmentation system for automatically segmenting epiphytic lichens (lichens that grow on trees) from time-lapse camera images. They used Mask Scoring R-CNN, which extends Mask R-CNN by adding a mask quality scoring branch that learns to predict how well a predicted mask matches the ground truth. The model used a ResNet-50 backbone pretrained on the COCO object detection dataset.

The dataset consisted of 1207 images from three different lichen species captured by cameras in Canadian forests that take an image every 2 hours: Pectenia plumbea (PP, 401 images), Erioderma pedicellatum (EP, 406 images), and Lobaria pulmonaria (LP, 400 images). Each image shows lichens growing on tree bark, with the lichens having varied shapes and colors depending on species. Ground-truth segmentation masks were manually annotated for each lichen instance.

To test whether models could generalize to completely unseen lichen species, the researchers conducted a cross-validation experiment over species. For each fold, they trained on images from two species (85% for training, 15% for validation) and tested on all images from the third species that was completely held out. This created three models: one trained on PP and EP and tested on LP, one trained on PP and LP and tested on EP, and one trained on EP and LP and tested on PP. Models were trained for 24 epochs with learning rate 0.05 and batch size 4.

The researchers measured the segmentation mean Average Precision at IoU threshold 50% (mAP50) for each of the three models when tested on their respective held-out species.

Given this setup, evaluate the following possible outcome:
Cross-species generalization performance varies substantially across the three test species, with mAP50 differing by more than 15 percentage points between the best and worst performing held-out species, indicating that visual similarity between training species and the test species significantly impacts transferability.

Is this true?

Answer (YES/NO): YES